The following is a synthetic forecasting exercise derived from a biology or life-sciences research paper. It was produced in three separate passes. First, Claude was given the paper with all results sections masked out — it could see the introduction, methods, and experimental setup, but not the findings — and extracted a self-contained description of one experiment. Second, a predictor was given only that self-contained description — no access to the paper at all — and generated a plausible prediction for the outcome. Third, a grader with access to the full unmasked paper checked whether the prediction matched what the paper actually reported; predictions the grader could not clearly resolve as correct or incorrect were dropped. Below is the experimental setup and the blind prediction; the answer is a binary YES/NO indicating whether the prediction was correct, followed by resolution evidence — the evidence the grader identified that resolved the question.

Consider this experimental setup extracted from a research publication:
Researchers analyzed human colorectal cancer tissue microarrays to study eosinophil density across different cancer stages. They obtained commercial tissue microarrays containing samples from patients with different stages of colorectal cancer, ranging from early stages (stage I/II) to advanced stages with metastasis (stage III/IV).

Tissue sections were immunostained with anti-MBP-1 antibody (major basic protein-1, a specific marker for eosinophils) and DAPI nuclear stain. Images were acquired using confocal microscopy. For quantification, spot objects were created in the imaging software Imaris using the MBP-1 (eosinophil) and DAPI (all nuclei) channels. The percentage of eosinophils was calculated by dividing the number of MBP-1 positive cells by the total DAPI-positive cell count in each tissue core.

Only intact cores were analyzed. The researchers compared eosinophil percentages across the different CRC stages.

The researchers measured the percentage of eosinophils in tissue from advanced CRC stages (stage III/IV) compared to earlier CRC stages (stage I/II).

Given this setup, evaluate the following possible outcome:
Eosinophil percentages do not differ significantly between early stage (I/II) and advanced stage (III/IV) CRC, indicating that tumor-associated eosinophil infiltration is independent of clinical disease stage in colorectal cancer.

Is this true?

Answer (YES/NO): NO